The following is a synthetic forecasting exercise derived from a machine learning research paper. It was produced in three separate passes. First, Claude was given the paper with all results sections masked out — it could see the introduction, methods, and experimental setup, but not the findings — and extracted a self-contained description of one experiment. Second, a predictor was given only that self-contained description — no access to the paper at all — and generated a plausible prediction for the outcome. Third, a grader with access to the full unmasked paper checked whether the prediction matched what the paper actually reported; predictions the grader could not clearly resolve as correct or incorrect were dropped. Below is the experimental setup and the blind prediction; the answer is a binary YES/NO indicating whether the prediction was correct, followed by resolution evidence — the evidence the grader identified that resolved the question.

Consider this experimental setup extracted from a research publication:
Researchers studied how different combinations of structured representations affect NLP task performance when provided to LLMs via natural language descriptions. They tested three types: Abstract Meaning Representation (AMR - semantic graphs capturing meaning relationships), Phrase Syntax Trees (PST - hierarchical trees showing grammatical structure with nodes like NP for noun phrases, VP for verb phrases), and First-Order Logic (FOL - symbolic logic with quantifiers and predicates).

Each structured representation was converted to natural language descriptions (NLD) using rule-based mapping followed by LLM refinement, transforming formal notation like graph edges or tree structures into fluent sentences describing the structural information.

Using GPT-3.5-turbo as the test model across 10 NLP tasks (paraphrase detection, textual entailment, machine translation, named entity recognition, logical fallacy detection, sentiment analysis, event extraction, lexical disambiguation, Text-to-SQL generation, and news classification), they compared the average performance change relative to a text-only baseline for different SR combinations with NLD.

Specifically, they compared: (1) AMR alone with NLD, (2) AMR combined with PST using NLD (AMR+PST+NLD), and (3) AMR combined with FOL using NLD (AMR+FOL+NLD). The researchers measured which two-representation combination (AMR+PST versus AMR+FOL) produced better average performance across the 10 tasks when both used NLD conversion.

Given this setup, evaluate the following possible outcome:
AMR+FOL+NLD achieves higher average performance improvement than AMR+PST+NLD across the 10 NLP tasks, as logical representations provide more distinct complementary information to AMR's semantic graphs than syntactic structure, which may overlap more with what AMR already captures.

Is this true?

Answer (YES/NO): YES